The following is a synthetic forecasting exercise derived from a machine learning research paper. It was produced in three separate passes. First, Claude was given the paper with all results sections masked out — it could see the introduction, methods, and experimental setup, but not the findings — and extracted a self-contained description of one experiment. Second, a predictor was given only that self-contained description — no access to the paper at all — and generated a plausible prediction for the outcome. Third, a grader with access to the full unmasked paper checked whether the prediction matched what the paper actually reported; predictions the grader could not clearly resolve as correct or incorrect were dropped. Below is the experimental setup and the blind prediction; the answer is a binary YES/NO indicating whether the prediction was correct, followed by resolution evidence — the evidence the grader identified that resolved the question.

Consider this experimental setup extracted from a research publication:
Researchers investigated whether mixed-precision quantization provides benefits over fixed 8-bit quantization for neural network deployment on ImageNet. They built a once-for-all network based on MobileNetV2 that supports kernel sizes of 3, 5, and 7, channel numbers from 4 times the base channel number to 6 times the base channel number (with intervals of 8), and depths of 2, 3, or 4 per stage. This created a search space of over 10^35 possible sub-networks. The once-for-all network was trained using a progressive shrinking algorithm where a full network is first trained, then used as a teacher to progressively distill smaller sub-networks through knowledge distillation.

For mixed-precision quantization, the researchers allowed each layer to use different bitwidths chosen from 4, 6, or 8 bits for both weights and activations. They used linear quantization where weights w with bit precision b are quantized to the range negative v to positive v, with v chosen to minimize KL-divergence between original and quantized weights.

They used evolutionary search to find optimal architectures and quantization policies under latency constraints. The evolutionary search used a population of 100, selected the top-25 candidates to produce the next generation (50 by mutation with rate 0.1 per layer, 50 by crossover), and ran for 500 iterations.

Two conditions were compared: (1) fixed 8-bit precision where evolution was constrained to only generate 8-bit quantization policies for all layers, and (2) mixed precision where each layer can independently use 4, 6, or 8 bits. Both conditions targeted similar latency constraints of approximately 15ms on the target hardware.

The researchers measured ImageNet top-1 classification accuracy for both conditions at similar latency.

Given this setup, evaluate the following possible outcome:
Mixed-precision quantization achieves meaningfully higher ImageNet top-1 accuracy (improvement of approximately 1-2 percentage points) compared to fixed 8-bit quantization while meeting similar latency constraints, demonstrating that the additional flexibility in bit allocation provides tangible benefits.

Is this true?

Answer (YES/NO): NO